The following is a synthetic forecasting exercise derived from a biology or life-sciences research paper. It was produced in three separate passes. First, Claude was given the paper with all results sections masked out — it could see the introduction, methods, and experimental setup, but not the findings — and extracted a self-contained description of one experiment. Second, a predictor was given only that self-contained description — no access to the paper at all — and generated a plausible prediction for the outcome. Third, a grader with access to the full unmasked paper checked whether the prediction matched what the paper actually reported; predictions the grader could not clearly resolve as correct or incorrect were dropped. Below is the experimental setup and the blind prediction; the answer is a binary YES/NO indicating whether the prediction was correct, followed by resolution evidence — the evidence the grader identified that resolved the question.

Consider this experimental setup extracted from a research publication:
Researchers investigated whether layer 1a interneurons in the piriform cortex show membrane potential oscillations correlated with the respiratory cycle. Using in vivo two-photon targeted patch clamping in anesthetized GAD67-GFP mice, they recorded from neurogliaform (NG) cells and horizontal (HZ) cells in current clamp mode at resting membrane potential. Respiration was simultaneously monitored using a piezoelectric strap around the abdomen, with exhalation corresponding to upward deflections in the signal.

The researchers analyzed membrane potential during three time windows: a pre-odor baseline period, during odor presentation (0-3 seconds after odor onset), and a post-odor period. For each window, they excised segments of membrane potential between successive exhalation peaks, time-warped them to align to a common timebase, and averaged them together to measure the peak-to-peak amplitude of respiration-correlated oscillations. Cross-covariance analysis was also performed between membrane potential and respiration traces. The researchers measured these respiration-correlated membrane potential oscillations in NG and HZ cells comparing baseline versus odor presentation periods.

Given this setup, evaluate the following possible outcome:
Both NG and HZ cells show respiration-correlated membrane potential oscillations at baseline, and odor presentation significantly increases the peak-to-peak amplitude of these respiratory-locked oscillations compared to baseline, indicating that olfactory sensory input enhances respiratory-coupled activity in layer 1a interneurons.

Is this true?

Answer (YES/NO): NO